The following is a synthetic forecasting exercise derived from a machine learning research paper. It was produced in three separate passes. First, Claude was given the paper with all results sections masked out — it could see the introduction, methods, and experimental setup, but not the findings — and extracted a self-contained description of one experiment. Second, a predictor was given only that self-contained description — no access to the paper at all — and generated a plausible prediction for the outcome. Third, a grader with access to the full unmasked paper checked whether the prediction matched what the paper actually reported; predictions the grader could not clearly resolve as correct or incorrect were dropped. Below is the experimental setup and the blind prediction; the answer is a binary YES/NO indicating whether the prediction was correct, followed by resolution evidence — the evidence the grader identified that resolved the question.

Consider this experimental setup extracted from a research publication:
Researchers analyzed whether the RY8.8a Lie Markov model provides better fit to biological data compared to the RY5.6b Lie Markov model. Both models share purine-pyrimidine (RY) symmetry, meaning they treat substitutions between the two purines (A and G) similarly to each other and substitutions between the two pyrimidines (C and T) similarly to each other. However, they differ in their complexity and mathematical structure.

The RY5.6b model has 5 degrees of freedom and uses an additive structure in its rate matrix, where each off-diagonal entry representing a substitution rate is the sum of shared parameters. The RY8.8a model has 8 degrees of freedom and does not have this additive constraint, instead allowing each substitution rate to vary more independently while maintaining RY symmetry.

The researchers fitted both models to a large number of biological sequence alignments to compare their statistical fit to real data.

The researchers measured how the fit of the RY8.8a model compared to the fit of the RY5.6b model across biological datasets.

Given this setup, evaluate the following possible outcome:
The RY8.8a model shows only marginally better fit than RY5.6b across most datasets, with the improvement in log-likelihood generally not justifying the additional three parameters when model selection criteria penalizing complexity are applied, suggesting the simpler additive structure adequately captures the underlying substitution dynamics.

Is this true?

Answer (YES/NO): NO